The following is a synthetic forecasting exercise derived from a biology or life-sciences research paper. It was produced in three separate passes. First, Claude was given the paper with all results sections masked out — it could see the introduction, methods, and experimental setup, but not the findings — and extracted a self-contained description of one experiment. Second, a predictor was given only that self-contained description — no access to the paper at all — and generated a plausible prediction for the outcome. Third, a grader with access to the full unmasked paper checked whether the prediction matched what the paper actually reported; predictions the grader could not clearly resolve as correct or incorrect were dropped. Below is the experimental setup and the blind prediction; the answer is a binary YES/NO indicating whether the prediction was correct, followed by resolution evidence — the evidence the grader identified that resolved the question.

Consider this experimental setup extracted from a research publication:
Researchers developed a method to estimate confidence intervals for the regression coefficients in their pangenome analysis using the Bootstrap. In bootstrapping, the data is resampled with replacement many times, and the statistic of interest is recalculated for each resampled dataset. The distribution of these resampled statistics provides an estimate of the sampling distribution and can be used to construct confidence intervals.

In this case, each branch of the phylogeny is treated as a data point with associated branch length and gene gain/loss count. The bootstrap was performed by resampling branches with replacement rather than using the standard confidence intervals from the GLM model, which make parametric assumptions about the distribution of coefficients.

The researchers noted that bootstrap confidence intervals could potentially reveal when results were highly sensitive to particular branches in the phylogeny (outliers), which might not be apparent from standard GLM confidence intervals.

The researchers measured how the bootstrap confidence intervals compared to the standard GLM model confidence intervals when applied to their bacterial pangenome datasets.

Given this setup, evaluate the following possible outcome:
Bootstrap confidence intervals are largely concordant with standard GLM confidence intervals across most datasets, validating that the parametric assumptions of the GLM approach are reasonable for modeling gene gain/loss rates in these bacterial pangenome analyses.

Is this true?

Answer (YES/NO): YES